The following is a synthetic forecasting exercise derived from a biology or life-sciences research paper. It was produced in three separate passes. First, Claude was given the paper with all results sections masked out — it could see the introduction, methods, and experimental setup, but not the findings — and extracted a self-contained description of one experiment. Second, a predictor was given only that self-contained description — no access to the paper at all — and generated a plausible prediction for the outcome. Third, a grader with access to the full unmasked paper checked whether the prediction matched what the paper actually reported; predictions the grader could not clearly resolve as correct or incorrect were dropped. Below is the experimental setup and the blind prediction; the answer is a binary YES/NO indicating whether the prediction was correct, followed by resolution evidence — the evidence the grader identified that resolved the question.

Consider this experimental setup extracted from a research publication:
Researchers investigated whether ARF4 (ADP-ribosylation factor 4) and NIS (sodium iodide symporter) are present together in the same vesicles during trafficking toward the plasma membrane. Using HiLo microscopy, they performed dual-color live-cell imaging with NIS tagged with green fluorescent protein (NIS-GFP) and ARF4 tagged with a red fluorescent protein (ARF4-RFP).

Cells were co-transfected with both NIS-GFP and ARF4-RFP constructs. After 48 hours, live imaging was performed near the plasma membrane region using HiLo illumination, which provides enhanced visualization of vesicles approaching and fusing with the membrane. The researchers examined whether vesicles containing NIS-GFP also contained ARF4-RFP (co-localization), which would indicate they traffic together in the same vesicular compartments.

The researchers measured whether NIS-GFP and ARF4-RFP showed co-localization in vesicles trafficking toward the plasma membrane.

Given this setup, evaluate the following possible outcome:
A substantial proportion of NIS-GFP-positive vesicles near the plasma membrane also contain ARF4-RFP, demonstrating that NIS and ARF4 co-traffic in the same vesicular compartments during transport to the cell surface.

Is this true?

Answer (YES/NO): YES